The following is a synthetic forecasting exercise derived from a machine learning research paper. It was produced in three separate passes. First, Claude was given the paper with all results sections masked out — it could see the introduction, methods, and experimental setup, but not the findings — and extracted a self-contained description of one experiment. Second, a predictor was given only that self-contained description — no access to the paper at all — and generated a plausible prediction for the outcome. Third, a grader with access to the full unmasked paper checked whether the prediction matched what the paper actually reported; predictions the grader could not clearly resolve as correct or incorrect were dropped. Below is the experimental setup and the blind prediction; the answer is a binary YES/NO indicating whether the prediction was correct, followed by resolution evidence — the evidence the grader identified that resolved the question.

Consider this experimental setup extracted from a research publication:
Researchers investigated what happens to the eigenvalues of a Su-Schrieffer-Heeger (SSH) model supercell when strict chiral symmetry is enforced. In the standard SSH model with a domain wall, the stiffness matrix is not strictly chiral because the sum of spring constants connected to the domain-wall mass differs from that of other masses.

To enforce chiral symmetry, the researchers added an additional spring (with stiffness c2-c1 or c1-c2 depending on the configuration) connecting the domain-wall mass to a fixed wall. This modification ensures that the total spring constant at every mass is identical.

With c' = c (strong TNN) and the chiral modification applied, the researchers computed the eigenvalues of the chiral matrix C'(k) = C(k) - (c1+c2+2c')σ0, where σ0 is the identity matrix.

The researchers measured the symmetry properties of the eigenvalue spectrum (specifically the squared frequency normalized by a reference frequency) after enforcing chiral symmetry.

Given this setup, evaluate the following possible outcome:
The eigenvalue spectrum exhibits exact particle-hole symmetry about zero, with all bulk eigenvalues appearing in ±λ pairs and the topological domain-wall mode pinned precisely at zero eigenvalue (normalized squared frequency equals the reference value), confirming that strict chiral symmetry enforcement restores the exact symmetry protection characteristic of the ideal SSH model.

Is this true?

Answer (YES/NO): NO